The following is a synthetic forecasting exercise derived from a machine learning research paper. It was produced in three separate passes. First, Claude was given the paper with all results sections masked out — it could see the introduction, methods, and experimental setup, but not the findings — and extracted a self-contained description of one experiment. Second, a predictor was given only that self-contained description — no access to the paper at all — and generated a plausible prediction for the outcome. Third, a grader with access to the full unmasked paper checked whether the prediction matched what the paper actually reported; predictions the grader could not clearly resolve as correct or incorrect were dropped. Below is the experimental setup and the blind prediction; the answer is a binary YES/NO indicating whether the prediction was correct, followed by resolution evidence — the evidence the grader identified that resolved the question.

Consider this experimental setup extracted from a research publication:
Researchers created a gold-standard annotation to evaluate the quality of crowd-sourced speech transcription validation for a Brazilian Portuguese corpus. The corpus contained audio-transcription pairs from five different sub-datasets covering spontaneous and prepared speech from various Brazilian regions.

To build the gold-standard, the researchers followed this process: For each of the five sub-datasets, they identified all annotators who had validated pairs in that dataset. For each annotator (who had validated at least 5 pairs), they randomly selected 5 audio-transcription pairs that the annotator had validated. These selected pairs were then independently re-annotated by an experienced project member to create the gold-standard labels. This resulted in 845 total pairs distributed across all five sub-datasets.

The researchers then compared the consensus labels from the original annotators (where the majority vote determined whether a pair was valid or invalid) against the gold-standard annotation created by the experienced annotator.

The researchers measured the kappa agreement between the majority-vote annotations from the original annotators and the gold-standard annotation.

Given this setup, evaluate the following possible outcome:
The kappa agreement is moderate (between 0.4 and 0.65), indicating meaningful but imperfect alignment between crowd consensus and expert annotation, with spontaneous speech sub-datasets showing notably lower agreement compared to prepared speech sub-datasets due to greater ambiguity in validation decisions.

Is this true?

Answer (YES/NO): NO